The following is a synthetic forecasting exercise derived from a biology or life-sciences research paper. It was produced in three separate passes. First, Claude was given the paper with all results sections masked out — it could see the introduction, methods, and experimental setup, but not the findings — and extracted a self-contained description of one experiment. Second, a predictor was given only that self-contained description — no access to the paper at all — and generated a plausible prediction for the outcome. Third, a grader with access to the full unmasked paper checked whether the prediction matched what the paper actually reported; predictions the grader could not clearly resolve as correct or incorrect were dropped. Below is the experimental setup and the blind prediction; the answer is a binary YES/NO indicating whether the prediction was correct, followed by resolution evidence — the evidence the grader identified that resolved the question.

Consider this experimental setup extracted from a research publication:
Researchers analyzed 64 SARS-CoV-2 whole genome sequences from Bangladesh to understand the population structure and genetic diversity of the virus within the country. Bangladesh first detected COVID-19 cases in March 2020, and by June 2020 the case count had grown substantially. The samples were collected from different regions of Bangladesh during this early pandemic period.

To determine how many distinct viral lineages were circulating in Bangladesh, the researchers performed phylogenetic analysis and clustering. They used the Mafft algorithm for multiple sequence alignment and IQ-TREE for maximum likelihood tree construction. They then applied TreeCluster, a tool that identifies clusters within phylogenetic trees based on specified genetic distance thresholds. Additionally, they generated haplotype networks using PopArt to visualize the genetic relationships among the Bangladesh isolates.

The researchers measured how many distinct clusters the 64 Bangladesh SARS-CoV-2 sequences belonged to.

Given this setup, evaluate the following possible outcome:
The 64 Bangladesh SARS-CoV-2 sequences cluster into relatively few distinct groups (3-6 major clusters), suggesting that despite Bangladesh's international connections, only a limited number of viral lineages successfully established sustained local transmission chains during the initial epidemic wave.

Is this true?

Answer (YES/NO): YES